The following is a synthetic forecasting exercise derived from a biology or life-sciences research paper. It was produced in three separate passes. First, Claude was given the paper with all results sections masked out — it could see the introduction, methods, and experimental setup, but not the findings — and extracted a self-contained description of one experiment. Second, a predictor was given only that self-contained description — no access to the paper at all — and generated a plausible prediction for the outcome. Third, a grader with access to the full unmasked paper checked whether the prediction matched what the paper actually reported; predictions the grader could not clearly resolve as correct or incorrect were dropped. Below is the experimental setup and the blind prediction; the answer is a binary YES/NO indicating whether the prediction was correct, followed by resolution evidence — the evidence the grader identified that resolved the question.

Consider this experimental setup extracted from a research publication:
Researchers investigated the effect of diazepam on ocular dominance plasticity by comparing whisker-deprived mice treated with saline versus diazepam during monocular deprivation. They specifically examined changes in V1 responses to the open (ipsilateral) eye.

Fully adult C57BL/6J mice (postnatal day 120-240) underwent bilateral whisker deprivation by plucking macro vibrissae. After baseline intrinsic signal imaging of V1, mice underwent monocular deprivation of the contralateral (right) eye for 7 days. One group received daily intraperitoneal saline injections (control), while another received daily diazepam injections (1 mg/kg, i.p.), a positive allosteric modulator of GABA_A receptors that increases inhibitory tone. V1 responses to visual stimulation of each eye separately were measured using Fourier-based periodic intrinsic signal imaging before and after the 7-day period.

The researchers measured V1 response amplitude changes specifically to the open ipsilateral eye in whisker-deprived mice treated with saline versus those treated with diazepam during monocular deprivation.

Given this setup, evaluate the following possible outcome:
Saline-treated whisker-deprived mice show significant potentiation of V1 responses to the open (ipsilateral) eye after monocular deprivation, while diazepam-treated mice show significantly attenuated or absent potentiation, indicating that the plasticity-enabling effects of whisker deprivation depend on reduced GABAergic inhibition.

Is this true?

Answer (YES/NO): NO